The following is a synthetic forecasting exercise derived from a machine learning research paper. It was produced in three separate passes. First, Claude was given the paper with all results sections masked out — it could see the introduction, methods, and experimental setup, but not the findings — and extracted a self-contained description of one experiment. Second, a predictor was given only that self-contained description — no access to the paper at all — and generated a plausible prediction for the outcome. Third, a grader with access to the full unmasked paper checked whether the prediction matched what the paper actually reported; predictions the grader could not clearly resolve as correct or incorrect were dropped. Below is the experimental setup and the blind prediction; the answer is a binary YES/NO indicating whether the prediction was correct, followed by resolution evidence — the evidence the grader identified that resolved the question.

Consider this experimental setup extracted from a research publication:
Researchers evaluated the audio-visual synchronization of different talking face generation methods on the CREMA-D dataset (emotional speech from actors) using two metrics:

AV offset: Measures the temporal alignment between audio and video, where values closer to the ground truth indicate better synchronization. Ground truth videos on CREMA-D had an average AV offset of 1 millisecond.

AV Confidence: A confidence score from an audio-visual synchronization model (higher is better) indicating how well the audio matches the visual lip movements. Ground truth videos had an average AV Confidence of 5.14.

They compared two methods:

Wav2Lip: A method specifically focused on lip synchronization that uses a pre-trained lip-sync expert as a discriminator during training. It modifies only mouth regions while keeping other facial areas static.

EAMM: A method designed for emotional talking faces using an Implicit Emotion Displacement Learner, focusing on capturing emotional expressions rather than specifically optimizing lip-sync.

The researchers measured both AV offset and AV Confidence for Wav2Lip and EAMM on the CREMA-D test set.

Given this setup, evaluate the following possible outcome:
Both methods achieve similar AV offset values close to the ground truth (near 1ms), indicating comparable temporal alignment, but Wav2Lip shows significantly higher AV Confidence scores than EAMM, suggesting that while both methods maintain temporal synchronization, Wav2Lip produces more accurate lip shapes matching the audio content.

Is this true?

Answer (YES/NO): NO